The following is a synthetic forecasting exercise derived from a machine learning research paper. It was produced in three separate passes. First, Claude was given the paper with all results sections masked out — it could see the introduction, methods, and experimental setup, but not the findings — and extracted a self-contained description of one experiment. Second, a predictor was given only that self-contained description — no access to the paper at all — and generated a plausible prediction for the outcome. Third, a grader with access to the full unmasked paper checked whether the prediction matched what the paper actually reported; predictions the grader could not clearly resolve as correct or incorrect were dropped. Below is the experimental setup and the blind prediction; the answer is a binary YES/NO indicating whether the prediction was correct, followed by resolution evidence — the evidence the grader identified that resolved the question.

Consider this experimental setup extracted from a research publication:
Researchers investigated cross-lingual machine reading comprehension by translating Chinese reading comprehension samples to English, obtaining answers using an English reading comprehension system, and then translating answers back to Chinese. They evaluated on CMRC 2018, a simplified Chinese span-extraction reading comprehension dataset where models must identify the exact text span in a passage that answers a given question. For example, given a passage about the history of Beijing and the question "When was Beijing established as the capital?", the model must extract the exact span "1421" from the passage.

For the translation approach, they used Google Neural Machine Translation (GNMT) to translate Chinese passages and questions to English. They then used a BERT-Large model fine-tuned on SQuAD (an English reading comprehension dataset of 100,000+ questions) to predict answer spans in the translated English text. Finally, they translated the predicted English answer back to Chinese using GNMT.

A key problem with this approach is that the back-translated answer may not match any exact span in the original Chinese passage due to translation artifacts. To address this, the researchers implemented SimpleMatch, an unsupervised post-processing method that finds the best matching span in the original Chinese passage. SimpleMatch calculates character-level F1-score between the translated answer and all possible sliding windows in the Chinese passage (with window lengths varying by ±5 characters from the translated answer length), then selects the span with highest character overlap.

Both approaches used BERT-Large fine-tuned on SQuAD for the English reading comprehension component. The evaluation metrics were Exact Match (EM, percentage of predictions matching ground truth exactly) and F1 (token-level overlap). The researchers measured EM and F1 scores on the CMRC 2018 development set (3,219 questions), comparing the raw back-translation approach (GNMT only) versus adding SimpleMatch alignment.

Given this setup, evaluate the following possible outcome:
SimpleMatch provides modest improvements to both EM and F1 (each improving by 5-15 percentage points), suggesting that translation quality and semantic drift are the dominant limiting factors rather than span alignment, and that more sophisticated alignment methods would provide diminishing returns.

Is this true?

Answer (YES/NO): NO